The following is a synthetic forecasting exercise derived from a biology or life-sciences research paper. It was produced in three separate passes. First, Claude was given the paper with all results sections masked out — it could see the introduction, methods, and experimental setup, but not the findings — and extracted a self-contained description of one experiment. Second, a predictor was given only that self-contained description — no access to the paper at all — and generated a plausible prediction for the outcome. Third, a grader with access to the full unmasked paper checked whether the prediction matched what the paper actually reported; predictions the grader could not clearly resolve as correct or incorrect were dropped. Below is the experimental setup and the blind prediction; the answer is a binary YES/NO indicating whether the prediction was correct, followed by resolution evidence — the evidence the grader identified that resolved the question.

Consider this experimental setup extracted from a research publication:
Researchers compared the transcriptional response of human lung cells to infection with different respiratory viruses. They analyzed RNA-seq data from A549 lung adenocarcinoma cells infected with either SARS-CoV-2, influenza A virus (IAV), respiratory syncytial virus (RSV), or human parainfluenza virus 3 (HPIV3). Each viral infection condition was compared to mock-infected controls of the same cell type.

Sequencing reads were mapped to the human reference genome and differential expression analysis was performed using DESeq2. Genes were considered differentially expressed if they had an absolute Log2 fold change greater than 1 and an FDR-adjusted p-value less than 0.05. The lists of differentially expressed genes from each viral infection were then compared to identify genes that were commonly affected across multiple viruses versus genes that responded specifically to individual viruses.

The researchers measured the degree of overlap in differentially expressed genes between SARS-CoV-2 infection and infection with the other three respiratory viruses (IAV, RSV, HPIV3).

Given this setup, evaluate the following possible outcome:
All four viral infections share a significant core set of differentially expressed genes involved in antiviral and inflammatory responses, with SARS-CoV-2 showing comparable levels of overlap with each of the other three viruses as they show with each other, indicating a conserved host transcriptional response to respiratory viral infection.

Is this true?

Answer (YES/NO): NO